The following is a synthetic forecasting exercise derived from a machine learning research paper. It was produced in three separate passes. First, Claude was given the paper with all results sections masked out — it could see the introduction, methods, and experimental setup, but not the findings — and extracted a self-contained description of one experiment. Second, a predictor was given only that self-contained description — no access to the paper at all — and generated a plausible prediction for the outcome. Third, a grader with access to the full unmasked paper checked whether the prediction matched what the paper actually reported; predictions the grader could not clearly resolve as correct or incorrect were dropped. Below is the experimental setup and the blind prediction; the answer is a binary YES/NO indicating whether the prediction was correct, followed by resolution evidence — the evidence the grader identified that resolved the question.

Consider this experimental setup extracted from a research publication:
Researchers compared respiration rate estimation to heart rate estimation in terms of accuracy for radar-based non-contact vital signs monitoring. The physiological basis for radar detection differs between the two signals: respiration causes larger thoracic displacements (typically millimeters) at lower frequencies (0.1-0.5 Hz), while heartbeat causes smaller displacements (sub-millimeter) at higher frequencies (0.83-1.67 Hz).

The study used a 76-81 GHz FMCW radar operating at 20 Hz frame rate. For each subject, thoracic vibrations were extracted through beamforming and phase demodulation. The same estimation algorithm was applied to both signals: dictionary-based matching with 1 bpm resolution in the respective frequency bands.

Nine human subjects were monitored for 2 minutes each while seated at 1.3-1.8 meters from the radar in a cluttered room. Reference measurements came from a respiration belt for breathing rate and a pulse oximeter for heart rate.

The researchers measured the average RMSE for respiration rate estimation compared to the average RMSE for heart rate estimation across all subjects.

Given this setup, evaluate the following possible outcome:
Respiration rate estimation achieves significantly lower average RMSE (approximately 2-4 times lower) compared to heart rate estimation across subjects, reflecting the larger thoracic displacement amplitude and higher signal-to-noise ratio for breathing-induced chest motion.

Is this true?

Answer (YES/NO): NO